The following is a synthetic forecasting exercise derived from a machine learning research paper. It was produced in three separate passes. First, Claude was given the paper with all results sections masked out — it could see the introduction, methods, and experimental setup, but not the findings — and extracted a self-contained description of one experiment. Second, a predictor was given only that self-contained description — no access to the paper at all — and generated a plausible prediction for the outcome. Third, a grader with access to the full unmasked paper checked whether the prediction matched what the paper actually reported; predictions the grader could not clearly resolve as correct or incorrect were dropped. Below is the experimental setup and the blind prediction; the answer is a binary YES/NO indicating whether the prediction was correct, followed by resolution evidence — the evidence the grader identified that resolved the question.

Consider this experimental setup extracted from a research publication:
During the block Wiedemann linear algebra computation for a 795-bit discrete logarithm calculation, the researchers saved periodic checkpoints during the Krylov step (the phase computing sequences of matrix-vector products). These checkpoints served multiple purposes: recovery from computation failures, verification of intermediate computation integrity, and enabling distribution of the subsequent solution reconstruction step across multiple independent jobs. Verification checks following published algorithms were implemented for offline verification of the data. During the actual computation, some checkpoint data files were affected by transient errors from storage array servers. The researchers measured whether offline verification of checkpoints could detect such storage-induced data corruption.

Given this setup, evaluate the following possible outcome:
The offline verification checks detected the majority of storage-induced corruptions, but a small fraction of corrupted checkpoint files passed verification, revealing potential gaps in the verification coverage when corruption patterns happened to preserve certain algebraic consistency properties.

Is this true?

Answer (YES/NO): NO